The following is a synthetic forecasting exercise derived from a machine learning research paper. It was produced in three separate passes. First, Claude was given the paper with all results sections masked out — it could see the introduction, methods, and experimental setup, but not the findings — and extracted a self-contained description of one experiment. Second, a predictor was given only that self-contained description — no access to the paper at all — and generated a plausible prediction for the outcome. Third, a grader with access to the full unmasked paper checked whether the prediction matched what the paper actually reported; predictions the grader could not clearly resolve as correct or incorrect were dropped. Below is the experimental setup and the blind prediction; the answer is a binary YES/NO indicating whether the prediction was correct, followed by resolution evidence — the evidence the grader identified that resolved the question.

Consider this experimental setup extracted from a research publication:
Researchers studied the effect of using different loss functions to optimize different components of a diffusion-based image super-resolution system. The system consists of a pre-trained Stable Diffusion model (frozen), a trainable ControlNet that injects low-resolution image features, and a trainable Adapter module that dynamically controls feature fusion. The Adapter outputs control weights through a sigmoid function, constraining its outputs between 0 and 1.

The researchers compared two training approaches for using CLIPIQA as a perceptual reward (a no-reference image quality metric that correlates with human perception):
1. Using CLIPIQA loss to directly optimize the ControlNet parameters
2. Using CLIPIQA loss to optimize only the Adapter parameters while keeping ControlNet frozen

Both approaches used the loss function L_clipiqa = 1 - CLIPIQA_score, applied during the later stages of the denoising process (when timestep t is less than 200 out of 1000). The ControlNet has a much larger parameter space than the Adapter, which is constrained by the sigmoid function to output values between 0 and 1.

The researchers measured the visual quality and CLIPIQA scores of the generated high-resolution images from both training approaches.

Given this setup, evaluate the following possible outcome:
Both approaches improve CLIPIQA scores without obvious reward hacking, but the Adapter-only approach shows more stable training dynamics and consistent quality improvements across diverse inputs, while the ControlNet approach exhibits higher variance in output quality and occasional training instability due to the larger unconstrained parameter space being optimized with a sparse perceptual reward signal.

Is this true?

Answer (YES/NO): NO